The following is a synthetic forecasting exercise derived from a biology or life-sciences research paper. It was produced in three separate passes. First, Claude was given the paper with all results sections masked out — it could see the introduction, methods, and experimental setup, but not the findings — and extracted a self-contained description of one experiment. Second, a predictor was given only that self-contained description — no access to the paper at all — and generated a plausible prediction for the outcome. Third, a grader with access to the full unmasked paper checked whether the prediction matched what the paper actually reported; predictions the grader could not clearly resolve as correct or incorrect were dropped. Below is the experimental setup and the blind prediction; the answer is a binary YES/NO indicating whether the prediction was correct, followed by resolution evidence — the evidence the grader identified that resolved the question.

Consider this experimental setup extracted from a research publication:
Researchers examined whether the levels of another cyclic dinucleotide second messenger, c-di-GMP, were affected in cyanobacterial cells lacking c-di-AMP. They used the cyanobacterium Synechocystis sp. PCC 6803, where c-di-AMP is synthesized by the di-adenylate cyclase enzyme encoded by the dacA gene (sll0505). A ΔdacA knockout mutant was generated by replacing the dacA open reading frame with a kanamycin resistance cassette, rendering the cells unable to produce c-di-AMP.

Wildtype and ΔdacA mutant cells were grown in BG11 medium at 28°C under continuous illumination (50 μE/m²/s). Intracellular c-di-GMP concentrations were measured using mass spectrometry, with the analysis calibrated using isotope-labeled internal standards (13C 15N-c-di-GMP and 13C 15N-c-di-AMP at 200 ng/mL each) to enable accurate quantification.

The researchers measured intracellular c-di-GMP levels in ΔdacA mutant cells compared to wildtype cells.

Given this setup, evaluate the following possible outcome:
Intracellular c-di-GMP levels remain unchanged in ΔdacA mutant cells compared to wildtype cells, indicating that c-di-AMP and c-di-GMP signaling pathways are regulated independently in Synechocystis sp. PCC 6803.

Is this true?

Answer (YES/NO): YES